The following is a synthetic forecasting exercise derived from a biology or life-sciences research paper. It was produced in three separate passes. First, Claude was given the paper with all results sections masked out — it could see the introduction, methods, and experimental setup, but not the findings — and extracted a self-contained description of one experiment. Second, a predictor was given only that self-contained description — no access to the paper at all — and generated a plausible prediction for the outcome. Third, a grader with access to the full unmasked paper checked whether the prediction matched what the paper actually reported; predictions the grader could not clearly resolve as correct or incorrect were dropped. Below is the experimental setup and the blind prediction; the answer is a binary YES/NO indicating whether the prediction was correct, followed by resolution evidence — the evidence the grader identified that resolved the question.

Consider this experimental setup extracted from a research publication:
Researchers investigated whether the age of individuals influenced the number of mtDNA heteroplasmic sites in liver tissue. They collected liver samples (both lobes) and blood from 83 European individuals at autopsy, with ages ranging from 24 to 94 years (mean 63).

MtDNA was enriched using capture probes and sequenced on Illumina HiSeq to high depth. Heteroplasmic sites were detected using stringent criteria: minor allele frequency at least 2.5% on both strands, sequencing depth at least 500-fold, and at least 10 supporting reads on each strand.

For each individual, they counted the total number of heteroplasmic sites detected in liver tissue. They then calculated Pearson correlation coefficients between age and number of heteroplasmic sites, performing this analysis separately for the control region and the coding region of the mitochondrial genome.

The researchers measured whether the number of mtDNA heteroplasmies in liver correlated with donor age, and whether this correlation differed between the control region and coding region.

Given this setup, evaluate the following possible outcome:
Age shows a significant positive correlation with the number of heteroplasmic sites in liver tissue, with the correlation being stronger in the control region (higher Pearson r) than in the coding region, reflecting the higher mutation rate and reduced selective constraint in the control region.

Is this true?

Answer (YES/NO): NO